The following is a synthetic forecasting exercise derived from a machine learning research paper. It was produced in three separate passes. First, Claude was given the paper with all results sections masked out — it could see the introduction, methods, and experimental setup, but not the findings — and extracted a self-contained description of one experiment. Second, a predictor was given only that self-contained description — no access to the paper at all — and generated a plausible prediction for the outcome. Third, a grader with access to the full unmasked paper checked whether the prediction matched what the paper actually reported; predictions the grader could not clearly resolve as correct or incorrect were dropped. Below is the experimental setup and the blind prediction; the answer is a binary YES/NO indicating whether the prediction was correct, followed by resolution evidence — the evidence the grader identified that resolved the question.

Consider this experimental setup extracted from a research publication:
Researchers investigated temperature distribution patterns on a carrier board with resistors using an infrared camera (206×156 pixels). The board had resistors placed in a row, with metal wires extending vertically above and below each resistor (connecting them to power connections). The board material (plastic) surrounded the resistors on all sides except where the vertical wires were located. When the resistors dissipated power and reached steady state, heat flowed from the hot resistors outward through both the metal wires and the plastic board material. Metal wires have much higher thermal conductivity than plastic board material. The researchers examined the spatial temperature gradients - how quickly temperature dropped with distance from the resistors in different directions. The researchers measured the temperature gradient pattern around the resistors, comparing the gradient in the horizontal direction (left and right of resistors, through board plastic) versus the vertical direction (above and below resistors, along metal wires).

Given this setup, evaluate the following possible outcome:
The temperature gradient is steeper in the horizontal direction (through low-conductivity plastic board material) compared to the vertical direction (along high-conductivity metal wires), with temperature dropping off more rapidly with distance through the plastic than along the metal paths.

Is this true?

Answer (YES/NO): YES